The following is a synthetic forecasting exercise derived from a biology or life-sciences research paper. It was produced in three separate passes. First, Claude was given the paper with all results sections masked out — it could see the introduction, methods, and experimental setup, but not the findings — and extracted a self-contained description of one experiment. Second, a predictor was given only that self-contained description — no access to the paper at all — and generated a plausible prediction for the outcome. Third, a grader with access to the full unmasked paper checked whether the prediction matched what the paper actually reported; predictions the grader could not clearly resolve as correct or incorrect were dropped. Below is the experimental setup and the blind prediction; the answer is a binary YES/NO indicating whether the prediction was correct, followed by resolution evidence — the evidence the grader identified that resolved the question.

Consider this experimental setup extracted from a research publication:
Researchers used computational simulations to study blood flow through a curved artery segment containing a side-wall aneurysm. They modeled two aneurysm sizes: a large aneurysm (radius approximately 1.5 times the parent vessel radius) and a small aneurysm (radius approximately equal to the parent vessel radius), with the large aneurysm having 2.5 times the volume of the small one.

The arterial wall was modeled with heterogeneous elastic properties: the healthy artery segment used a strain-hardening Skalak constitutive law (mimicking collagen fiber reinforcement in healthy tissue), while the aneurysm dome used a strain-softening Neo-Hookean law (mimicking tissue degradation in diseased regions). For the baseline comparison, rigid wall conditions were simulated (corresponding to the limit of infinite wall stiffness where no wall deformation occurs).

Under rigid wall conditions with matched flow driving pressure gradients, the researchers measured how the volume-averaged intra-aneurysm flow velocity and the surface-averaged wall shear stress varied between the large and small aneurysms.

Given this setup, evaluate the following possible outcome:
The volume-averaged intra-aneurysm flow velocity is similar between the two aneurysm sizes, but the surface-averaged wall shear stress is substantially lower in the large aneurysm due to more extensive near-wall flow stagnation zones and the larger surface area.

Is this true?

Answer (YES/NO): NO